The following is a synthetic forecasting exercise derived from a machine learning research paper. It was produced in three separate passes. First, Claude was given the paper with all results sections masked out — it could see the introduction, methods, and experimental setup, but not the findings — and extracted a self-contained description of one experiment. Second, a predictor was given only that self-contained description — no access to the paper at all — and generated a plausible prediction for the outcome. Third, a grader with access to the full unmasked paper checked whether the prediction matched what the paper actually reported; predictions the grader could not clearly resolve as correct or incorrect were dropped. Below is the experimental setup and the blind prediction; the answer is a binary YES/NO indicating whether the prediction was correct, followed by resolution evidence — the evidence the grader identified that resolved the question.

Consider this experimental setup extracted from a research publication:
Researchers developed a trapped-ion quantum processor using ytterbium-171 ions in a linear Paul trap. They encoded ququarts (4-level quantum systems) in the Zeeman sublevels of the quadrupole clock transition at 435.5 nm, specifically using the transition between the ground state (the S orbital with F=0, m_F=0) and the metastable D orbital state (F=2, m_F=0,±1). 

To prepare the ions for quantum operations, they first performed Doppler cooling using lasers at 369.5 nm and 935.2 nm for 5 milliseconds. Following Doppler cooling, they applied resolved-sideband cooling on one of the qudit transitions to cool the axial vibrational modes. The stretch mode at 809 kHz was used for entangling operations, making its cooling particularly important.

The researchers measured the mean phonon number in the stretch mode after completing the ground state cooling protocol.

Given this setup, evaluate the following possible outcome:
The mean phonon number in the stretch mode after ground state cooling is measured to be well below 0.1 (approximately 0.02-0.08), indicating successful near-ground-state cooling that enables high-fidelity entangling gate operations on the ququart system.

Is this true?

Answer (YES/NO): YES